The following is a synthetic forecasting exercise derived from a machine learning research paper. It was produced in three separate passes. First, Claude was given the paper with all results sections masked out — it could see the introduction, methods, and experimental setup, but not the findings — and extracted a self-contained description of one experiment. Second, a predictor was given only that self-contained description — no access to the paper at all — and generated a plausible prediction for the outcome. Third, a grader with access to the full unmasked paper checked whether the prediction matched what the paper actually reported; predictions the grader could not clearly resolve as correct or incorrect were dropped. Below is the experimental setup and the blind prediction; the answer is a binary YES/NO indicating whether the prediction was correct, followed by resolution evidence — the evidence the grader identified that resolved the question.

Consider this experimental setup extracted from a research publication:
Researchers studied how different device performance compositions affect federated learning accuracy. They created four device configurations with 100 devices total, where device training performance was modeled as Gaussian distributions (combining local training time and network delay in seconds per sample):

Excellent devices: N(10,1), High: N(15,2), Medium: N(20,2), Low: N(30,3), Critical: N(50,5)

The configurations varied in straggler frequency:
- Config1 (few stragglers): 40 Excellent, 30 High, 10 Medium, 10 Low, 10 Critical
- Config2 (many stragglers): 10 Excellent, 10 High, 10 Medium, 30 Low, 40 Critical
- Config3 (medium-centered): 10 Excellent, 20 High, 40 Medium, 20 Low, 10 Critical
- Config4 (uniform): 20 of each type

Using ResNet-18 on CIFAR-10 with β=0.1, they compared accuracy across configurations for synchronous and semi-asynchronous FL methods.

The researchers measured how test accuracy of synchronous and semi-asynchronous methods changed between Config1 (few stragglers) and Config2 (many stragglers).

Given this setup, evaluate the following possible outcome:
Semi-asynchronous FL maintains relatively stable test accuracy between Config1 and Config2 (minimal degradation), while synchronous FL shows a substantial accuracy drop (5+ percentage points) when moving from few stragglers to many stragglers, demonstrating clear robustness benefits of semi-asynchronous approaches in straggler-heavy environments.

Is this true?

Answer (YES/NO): NO